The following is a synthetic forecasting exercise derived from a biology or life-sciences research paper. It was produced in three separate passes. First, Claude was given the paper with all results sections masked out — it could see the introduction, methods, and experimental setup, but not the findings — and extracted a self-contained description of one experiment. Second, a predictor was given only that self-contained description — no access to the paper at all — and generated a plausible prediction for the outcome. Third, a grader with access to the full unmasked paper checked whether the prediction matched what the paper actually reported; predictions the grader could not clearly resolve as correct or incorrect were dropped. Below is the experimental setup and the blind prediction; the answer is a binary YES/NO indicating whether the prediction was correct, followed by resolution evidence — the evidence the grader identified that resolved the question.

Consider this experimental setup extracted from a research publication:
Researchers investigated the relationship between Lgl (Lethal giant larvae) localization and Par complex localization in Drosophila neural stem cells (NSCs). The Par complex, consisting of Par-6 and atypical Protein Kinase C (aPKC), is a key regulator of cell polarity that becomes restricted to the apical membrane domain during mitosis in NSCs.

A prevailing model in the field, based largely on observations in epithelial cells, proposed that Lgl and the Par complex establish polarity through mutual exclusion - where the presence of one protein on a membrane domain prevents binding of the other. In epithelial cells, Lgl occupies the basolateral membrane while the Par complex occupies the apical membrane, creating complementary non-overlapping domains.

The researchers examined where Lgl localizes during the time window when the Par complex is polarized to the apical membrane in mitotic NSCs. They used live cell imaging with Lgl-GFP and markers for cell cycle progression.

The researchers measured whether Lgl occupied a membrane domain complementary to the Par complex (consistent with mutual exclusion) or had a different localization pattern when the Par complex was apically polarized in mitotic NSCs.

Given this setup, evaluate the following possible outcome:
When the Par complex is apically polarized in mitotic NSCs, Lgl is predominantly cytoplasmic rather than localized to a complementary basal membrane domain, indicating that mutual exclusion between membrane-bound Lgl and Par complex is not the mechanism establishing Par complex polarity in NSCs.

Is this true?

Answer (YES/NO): YES